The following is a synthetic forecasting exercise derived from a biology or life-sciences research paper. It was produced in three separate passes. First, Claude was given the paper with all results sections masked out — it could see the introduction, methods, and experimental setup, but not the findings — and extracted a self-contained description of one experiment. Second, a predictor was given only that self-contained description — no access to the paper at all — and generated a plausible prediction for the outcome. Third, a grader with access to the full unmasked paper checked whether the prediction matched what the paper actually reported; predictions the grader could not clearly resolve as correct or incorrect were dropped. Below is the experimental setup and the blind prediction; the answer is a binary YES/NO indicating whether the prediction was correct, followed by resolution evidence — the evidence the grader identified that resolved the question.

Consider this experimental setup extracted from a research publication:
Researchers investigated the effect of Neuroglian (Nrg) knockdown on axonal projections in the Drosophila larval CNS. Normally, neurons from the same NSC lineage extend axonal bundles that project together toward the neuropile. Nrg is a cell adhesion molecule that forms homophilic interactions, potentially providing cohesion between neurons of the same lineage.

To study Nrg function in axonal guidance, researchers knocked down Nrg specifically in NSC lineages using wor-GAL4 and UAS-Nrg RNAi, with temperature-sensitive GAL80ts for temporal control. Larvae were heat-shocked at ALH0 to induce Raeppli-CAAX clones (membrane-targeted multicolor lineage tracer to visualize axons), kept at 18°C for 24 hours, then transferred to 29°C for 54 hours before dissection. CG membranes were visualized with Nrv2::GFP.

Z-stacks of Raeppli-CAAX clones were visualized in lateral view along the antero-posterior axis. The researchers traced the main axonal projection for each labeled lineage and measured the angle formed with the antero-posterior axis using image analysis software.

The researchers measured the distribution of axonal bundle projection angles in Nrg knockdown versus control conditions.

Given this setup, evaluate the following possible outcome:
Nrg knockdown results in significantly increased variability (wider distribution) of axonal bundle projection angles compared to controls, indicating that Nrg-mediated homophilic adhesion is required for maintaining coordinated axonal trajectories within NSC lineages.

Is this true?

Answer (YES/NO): YES